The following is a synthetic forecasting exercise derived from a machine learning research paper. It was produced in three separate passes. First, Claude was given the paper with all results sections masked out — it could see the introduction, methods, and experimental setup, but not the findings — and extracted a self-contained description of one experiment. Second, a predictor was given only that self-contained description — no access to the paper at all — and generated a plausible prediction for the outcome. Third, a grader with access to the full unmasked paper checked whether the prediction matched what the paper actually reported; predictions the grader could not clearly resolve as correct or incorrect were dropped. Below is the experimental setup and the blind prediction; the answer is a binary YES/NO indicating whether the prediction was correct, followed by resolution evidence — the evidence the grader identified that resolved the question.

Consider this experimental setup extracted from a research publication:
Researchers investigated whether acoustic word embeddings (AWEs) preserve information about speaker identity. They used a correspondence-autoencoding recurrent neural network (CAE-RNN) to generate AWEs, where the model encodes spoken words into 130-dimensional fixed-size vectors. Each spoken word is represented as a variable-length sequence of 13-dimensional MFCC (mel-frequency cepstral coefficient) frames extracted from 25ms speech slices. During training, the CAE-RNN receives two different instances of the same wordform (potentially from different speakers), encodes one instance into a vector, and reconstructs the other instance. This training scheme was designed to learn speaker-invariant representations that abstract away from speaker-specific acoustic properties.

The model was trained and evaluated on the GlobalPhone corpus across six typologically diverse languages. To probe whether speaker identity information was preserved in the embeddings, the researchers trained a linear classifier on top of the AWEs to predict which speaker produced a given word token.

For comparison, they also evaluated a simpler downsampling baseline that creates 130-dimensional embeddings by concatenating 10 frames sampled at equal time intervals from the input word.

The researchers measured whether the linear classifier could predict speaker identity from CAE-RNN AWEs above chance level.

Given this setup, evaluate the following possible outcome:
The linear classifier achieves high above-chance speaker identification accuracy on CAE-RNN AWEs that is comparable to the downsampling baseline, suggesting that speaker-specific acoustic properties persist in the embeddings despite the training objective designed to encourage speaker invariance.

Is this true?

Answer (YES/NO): NO